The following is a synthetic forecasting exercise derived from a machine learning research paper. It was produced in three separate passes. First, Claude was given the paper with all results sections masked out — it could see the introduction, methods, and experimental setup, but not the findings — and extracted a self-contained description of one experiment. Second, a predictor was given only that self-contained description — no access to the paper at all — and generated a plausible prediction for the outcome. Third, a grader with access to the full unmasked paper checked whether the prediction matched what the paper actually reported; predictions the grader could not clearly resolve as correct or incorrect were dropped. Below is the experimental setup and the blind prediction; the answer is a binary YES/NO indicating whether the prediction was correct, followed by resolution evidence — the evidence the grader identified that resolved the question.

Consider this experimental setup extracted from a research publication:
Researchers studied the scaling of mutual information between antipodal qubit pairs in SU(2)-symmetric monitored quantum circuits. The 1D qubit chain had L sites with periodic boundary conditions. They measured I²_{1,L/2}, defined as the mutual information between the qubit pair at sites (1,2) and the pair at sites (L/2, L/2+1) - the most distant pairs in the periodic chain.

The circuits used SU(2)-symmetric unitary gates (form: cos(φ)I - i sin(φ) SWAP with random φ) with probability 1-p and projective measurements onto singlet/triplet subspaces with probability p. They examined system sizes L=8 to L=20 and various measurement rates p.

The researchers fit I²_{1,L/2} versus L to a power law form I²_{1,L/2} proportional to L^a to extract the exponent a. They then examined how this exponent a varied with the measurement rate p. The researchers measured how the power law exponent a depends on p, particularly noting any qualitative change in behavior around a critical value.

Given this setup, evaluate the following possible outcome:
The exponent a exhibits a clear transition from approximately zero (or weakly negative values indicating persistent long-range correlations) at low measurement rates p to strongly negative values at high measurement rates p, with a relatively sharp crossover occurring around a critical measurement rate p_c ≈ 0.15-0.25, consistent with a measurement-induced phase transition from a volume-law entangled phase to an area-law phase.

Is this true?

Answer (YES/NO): NO